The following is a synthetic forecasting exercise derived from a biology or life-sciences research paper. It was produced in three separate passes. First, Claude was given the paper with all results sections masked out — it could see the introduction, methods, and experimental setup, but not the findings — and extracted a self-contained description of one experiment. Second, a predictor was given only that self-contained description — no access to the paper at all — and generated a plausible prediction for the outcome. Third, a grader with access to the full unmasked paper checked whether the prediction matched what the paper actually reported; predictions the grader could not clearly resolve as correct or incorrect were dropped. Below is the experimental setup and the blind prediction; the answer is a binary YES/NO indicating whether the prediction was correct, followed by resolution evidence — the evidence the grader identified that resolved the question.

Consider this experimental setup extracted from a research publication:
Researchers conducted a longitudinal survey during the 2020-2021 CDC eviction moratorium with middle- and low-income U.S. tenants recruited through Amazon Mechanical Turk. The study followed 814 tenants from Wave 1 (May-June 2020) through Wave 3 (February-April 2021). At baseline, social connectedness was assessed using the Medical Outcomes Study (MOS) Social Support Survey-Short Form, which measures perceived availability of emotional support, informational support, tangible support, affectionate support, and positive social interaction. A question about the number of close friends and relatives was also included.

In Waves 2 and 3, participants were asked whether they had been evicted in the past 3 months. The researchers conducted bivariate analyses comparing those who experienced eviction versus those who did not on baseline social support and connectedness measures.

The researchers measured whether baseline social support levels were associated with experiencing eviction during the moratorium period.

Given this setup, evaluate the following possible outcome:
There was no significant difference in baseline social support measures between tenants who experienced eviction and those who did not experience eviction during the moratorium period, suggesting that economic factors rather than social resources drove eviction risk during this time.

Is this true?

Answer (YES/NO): NO